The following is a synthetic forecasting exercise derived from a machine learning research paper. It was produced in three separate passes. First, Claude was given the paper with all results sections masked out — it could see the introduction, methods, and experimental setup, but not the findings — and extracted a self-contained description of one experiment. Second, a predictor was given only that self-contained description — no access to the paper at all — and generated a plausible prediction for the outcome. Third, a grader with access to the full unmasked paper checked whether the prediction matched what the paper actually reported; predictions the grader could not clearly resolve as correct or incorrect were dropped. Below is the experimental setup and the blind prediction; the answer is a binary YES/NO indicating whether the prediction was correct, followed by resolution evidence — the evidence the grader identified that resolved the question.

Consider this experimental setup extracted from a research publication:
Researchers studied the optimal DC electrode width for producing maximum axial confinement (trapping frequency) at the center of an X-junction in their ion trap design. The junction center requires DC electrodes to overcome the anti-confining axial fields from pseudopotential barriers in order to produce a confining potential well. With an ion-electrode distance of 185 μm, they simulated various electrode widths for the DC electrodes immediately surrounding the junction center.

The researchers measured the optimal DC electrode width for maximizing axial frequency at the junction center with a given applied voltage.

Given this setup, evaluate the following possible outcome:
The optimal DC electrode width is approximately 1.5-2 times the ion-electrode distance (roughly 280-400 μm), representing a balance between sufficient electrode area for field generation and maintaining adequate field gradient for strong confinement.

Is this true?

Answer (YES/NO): NO